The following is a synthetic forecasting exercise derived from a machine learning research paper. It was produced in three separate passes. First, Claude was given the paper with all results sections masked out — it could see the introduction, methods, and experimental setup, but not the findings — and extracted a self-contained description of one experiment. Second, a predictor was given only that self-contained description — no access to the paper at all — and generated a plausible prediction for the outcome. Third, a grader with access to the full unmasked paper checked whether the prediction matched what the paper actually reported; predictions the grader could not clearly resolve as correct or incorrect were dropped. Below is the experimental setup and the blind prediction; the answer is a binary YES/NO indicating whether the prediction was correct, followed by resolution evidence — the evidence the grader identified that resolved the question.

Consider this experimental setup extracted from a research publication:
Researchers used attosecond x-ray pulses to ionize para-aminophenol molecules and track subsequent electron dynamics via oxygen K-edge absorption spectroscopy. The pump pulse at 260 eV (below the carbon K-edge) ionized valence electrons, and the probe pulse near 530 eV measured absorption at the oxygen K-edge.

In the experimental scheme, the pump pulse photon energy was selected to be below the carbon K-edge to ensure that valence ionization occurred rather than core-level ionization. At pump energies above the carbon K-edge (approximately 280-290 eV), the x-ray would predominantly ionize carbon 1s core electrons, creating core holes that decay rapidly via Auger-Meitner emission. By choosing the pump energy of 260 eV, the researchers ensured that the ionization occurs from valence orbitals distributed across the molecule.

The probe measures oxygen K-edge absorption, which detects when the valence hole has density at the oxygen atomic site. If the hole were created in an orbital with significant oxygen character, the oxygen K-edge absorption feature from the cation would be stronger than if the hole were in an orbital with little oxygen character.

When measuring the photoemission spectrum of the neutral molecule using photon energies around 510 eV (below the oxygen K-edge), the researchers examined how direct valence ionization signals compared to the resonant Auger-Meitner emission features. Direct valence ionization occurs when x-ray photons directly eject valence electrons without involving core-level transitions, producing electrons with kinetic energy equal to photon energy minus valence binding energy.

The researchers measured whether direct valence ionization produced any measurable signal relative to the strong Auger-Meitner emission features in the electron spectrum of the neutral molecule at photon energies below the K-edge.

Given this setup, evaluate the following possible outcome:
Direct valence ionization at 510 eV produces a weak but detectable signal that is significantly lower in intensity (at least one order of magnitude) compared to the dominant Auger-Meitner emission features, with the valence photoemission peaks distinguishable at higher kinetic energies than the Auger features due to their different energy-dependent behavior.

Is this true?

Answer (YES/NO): NO